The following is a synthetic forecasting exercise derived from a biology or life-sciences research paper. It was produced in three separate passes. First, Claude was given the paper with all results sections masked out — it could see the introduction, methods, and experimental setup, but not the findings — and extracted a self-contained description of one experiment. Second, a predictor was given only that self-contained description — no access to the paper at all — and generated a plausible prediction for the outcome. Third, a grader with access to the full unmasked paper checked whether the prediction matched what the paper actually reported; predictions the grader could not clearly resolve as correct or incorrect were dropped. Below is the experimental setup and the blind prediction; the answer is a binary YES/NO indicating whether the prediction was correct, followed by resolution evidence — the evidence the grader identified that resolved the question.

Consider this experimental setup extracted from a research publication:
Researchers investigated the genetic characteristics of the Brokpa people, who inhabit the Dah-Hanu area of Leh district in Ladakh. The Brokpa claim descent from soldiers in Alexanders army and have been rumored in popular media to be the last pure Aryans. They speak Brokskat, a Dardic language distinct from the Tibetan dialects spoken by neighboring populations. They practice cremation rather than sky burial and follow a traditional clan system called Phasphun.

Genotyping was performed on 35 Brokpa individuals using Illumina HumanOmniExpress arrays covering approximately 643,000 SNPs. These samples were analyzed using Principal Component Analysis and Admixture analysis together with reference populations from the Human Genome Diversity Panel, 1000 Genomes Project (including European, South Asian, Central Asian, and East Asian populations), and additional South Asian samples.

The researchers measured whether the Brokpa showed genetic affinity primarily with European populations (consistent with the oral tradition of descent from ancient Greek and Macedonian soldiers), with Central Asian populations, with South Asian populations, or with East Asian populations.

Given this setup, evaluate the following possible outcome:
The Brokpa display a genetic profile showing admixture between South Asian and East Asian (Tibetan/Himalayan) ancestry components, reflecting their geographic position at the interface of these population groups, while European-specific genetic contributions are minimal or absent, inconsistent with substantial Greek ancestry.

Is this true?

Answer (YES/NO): NO